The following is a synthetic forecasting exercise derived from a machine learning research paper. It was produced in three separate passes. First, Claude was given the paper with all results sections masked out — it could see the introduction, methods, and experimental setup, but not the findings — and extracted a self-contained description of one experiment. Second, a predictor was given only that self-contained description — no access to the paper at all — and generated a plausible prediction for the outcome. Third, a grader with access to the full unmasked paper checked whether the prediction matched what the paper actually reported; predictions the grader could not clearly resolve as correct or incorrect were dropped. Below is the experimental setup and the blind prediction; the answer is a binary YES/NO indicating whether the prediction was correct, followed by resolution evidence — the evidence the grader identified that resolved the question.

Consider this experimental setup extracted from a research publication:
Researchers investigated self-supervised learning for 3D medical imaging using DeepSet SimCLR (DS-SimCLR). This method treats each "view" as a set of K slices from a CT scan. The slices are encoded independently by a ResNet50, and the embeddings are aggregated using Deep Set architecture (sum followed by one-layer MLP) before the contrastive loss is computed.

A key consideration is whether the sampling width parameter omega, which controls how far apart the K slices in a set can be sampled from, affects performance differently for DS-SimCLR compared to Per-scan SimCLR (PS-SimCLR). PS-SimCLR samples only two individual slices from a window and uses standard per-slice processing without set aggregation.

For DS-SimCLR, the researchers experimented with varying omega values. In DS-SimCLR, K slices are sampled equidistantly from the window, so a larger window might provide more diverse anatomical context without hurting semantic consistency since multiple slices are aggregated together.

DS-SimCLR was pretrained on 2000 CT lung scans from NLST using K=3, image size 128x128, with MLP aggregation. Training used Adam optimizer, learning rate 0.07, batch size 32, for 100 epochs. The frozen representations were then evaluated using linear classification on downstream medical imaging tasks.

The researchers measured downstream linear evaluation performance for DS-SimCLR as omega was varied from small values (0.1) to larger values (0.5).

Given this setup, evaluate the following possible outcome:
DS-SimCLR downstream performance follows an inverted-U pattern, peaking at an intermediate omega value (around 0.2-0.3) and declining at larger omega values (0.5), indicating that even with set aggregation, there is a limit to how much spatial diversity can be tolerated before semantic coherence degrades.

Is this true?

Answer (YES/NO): NO